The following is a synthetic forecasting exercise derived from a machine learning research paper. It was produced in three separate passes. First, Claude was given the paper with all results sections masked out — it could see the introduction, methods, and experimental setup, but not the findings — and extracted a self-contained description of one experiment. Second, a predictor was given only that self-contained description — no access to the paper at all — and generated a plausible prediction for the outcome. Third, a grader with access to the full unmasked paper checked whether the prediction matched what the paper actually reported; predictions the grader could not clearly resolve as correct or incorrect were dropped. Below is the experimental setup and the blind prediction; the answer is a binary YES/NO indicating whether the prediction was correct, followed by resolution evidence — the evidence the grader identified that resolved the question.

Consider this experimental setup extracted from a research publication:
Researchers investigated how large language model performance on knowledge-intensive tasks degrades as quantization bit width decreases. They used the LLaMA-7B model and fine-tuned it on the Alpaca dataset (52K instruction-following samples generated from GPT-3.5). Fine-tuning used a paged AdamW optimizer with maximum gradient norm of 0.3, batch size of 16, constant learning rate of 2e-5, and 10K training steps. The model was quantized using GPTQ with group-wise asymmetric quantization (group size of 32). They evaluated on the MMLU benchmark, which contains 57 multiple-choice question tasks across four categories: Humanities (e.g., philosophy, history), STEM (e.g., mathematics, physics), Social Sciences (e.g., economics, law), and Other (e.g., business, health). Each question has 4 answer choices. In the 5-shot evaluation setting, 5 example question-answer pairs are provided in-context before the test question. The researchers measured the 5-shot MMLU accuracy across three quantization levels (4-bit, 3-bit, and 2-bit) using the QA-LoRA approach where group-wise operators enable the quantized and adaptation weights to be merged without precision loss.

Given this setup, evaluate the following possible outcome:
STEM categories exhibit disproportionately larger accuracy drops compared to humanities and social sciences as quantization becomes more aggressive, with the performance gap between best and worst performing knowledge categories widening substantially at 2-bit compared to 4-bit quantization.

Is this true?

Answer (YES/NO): NO